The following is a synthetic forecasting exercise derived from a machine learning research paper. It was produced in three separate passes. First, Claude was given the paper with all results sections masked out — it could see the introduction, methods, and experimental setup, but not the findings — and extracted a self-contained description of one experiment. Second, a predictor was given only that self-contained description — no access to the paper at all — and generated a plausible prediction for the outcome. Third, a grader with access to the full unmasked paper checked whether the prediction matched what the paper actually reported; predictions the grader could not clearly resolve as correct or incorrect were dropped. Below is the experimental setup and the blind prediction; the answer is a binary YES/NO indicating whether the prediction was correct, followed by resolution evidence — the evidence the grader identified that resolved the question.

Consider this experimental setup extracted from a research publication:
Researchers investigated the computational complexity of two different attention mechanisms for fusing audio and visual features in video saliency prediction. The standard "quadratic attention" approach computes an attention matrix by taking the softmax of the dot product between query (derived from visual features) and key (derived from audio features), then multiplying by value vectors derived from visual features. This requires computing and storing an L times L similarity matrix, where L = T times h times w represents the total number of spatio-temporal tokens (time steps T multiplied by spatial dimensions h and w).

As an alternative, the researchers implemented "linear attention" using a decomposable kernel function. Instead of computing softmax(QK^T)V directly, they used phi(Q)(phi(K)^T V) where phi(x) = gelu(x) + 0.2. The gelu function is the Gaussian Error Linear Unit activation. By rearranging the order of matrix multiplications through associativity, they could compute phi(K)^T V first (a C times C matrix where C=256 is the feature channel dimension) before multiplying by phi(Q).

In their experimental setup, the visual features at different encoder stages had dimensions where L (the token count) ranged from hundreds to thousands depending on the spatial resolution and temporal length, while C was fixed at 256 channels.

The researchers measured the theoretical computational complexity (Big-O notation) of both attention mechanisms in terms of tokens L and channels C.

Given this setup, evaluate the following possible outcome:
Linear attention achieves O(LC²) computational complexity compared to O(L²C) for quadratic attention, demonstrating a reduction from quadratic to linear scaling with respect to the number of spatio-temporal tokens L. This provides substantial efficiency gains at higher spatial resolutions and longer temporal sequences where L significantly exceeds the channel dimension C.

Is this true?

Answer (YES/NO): YES